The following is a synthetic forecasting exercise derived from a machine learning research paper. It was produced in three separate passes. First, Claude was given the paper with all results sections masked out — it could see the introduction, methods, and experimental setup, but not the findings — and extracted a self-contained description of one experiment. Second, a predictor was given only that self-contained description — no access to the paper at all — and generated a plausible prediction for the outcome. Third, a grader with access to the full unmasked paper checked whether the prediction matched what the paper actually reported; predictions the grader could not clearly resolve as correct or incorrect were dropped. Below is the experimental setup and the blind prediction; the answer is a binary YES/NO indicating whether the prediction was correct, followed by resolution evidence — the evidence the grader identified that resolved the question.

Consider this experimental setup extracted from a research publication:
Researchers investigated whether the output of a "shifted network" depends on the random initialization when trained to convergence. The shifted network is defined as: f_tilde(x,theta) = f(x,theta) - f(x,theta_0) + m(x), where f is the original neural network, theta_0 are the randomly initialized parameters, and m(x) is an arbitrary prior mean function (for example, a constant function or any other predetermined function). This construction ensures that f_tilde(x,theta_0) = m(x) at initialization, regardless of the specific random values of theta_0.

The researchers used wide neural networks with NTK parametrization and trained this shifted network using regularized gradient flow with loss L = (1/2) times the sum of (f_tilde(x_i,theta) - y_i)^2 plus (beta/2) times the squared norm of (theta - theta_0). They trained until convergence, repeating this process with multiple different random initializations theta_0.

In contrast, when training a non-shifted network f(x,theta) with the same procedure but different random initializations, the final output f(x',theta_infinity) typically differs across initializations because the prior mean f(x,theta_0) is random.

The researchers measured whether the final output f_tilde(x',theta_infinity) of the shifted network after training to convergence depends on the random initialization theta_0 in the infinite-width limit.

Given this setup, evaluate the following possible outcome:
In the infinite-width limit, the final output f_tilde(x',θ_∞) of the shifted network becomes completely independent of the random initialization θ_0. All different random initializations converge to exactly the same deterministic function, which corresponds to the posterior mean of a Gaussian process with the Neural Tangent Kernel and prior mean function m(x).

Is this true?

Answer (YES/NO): YES